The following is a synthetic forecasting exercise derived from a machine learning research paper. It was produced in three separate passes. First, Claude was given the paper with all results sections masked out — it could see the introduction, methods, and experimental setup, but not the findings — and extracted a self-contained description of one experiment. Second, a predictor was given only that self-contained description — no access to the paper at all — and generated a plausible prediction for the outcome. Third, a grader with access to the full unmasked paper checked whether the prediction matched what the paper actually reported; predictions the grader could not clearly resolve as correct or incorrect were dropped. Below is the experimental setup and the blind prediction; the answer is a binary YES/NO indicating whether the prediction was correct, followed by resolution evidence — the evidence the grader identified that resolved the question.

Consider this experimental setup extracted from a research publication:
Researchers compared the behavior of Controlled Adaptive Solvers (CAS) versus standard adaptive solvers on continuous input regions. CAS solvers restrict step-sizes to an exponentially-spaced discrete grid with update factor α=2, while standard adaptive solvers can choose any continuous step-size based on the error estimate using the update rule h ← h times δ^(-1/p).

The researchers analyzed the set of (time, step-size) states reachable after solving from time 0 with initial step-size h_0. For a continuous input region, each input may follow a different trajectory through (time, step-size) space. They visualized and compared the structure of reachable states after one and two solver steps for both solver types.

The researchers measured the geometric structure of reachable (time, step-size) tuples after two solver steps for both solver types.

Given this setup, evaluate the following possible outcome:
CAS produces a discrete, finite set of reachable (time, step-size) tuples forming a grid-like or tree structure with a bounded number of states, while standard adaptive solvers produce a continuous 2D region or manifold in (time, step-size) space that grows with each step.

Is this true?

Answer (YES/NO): YES